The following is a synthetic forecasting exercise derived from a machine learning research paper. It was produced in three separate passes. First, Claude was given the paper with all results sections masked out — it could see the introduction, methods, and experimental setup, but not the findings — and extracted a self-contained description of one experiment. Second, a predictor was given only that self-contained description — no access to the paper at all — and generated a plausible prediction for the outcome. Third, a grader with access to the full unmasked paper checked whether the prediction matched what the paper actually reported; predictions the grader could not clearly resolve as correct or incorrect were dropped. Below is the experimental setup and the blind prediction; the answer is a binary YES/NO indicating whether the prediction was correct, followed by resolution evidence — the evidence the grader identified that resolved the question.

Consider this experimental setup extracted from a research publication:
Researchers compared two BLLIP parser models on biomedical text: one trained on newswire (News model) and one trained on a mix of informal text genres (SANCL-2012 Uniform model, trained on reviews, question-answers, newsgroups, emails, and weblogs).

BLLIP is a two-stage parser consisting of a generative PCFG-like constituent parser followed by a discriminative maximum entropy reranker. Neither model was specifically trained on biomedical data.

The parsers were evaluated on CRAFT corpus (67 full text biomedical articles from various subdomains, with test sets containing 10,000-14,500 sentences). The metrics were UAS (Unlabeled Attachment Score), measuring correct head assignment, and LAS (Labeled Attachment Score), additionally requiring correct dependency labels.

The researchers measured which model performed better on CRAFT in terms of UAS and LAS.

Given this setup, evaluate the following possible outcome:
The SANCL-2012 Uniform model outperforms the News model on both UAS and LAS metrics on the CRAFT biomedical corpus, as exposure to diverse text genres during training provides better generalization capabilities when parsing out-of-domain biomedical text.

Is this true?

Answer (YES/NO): NO